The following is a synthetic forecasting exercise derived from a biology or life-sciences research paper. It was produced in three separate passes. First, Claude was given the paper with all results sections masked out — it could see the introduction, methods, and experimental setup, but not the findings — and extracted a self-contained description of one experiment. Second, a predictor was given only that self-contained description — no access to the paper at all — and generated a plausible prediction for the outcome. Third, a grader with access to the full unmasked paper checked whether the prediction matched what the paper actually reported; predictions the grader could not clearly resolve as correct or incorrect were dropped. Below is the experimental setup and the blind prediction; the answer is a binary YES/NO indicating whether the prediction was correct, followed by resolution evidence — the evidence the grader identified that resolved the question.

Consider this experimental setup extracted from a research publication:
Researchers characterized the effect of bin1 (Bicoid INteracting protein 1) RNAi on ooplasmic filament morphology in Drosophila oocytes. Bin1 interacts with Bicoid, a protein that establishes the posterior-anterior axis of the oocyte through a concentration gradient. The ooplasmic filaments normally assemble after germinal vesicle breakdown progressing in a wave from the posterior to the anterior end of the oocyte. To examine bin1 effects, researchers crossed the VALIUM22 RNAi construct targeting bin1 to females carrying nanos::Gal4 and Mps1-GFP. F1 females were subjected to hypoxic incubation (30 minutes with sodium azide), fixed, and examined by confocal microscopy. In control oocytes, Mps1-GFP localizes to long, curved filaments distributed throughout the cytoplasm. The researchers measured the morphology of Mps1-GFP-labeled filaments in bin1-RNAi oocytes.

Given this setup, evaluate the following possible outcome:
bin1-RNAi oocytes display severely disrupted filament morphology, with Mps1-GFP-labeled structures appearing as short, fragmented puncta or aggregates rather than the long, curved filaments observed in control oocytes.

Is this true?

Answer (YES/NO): NO